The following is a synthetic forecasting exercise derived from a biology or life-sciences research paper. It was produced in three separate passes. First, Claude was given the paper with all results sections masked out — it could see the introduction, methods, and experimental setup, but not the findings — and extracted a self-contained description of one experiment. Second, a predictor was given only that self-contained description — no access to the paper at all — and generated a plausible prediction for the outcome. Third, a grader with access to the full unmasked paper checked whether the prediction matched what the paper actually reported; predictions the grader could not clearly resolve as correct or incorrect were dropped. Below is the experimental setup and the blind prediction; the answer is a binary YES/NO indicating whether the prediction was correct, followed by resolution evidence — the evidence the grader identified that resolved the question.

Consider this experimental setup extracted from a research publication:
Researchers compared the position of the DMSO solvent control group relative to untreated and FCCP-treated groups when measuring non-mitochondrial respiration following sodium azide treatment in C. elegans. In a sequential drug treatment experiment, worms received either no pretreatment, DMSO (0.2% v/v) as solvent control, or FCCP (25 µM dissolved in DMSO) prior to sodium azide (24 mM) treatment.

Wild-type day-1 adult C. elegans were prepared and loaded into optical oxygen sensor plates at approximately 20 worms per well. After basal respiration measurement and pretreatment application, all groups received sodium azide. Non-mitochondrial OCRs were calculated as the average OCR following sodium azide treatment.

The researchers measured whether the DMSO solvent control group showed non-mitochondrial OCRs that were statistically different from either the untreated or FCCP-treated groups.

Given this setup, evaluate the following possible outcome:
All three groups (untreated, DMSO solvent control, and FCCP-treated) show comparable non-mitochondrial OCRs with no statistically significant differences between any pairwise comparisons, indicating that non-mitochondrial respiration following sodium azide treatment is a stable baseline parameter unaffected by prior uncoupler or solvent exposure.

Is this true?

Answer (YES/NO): NO